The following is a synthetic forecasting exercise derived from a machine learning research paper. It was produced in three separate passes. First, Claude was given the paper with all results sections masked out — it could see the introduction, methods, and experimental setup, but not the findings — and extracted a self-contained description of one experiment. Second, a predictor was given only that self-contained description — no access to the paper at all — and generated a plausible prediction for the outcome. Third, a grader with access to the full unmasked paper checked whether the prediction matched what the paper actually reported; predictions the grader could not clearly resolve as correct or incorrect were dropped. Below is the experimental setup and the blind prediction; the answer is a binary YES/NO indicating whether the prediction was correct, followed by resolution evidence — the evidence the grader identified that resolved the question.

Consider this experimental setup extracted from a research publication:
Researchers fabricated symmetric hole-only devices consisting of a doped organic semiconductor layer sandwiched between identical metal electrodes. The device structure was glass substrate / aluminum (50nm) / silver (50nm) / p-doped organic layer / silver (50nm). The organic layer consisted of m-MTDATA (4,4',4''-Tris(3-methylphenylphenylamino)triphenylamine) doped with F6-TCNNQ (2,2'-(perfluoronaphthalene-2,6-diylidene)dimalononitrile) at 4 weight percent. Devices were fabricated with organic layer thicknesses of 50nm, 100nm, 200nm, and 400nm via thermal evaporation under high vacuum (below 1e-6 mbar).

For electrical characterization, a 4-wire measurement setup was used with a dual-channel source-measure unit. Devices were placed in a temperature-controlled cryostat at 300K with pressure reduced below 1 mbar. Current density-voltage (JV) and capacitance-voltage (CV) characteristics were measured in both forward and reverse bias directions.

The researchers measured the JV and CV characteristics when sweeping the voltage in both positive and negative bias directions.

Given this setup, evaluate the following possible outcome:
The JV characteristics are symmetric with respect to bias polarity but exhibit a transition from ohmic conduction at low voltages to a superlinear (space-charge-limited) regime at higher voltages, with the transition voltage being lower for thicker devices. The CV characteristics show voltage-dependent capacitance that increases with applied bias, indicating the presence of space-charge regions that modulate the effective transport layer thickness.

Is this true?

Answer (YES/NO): NO